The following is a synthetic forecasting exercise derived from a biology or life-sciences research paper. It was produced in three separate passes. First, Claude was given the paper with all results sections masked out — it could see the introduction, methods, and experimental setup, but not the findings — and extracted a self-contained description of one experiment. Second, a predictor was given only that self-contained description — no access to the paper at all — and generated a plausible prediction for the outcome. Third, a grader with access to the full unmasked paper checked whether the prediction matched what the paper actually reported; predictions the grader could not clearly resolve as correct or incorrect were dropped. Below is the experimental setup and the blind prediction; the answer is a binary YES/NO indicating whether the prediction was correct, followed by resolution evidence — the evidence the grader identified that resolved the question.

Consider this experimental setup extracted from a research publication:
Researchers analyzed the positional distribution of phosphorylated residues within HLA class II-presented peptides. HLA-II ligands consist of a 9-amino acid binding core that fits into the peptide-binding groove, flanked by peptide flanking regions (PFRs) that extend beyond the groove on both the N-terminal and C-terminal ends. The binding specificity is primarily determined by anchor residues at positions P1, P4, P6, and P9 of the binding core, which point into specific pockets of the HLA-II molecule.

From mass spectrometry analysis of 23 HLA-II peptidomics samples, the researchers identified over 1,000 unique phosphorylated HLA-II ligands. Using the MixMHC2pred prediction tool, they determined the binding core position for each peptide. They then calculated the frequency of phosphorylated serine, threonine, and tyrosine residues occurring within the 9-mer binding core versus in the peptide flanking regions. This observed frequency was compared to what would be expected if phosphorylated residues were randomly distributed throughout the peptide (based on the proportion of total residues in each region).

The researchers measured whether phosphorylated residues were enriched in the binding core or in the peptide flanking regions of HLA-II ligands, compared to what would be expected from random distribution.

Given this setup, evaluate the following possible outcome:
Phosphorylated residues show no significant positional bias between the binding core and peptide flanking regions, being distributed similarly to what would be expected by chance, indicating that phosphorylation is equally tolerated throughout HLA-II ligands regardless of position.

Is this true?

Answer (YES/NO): NO